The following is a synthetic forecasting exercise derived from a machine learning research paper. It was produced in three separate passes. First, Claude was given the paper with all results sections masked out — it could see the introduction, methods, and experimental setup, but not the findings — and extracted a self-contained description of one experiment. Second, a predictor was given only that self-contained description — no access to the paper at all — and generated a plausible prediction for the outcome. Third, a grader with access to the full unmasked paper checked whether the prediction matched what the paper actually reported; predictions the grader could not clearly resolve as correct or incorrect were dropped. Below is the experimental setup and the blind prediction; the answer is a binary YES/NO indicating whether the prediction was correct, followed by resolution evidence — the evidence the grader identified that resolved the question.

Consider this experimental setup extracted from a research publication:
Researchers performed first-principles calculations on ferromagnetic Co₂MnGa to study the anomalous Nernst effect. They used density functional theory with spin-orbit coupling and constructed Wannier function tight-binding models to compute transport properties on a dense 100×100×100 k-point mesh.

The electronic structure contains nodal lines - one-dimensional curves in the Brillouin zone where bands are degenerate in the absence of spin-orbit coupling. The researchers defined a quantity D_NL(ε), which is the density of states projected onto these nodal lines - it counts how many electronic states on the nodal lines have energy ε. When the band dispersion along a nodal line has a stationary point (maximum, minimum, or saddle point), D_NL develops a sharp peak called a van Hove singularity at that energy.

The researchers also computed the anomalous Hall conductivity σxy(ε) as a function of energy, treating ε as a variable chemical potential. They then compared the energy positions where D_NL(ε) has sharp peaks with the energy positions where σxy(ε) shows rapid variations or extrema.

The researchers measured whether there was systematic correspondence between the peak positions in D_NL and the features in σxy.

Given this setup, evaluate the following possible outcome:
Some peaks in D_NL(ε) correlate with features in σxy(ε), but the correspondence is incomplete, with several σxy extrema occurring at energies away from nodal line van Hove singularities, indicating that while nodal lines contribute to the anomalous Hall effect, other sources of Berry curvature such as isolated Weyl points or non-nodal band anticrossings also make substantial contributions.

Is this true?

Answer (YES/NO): NO